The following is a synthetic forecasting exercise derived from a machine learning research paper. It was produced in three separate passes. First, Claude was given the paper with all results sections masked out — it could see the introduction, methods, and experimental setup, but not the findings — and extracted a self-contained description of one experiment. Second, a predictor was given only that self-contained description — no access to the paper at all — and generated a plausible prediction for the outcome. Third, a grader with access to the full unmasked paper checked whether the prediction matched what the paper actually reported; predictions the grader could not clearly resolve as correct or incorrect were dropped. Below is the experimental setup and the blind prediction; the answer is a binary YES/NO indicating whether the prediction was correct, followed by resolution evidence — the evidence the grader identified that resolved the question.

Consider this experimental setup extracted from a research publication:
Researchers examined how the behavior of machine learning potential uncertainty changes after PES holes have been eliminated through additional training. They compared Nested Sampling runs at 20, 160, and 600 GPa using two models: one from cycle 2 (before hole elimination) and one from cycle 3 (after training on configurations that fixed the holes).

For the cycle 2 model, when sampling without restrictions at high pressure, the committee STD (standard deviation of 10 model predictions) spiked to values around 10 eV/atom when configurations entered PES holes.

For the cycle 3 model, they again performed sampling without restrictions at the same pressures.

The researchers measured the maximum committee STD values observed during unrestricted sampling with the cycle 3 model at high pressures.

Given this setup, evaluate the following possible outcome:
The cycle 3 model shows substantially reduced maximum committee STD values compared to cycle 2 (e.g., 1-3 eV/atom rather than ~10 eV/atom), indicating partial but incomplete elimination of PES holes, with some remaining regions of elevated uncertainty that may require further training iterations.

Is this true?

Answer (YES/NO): NO